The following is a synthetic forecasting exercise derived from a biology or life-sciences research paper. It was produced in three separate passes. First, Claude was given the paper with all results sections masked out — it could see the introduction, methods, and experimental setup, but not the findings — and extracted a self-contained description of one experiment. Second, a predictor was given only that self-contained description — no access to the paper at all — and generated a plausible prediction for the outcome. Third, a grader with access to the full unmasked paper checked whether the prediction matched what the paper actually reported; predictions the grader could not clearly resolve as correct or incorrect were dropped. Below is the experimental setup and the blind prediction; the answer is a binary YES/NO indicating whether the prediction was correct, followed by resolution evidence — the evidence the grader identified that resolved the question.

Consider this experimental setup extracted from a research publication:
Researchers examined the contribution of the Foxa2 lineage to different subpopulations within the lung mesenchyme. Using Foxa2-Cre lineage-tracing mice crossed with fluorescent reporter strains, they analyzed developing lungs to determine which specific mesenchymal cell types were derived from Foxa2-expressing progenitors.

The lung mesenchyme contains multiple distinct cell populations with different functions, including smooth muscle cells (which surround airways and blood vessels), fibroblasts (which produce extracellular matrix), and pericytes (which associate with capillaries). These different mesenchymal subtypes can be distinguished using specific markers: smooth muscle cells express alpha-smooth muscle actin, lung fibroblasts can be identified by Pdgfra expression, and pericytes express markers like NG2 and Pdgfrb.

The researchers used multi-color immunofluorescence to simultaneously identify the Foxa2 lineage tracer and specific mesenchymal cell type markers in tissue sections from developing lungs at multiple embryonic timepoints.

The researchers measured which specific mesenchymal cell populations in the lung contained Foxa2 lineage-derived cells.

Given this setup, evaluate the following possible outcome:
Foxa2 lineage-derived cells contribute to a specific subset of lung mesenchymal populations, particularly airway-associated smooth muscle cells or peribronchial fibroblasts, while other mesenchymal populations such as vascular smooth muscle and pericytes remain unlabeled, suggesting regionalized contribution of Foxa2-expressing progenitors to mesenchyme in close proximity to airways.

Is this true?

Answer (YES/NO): NO